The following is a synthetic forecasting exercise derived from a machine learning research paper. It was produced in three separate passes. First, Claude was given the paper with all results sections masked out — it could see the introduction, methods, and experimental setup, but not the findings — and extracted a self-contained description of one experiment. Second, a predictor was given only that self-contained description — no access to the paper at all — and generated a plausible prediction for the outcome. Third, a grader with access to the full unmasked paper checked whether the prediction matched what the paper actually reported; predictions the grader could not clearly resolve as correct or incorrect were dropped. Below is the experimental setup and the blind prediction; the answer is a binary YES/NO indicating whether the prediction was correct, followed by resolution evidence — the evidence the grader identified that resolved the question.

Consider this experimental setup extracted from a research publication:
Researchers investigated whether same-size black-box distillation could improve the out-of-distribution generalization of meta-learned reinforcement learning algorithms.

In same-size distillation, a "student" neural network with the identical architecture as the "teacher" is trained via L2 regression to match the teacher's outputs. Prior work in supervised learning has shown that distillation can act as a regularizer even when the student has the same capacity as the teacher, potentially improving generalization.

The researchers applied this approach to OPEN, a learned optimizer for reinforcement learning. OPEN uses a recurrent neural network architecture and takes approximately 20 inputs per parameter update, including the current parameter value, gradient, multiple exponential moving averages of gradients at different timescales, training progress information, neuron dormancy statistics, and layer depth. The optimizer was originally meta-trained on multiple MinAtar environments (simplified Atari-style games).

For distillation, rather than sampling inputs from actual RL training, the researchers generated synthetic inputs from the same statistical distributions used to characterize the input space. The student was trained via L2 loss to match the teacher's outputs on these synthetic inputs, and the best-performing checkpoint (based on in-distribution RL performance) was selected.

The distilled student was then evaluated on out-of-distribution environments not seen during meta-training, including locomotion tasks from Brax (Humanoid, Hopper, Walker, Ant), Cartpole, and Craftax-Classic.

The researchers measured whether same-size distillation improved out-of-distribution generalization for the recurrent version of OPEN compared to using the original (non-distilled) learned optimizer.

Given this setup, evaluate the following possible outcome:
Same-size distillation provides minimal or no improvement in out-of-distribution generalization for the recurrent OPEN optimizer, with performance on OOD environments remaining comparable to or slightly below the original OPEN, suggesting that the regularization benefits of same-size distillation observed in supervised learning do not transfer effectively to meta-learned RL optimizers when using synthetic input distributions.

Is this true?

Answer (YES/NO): YES